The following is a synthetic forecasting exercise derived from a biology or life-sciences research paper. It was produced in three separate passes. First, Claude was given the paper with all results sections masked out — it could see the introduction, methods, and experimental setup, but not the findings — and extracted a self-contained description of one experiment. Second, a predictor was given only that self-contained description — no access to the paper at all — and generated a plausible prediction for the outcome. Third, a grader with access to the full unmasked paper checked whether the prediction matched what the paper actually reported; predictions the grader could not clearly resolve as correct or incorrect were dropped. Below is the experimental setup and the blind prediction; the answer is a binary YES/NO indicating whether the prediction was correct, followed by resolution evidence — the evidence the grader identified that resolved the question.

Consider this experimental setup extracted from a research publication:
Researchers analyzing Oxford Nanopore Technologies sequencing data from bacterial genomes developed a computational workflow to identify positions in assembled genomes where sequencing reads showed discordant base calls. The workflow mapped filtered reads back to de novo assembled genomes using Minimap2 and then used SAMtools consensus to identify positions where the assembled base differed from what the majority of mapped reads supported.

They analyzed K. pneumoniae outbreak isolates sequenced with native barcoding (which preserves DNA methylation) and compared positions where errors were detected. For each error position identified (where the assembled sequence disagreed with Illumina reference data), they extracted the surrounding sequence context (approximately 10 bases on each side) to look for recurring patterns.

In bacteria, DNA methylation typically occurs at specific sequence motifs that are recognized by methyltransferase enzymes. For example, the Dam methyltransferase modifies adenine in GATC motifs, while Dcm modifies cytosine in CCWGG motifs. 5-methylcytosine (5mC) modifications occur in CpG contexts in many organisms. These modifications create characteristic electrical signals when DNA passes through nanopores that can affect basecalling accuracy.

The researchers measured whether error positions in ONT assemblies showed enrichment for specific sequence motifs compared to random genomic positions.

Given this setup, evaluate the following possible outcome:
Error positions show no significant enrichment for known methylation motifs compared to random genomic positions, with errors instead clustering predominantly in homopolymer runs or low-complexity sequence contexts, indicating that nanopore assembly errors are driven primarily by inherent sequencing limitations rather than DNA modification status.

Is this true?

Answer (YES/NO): NO